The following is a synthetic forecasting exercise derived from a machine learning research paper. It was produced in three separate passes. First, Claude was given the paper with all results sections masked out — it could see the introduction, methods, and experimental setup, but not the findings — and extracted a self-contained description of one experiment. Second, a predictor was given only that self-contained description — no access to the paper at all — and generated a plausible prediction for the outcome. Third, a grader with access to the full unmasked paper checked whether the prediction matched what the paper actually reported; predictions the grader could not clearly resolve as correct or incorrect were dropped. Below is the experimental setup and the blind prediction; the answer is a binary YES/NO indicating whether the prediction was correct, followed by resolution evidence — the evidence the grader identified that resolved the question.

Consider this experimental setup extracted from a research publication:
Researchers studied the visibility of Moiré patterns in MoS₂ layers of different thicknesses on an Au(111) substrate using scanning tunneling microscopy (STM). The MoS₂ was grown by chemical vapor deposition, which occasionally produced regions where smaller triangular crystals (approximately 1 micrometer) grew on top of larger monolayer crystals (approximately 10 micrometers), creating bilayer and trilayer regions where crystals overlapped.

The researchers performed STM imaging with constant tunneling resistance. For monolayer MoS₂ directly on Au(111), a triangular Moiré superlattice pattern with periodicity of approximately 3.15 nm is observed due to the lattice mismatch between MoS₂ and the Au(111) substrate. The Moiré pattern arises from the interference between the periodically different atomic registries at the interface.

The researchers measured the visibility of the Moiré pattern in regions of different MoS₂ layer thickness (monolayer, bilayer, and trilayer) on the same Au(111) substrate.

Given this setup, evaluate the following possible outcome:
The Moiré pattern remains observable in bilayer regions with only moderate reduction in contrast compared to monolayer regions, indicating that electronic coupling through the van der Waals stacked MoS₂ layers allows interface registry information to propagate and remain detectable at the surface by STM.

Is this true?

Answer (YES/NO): NO